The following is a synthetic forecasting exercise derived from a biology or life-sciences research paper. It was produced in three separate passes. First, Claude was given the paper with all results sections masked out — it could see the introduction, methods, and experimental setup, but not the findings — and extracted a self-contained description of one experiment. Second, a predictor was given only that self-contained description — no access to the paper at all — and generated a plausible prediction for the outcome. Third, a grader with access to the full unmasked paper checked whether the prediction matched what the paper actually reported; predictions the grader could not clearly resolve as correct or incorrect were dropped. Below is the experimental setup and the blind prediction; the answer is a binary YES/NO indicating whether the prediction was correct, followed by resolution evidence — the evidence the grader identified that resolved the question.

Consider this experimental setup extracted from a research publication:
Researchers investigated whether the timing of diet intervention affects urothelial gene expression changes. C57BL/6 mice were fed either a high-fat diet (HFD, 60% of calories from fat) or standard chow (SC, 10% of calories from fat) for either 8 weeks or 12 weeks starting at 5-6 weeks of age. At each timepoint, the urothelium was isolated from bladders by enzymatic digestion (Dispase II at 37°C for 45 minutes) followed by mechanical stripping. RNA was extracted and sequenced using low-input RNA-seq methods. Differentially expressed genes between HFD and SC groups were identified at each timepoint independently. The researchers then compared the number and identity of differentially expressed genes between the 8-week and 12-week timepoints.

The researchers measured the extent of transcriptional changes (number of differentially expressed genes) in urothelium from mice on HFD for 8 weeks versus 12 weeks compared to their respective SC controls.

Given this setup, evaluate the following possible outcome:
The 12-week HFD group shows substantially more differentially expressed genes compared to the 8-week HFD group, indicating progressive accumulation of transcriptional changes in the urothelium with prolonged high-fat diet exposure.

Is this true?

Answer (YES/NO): NO